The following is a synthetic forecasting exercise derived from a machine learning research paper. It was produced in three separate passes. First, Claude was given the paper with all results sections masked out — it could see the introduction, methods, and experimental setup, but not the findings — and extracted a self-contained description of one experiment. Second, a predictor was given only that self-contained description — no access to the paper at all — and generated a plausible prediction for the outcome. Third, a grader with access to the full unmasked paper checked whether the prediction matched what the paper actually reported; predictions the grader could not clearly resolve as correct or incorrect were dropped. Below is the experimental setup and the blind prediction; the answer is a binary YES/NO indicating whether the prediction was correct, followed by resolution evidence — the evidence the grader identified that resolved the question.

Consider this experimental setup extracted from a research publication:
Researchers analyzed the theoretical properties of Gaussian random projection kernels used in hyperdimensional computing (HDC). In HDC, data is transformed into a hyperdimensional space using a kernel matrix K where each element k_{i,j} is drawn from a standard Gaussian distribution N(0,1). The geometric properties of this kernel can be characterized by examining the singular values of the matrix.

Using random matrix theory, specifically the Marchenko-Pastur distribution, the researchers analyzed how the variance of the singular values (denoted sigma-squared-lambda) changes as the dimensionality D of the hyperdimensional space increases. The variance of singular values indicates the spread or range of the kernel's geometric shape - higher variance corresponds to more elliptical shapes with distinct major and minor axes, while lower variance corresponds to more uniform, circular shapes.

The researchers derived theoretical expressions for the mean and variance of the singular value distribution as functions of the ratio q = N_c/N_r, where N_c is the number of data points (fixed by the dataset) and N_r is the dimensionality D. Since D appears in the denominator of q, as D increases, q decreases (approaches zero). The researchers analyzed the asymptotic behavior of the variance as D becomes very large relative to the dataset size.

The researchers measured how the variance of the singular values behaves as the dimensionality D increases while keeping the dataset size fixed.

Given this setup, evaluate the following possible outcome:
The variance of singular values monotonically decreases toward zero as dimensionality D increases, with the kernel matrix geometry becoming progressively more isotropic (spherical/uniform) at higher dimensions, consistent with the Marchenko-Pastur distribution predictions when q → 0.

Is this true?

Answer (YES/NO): NO